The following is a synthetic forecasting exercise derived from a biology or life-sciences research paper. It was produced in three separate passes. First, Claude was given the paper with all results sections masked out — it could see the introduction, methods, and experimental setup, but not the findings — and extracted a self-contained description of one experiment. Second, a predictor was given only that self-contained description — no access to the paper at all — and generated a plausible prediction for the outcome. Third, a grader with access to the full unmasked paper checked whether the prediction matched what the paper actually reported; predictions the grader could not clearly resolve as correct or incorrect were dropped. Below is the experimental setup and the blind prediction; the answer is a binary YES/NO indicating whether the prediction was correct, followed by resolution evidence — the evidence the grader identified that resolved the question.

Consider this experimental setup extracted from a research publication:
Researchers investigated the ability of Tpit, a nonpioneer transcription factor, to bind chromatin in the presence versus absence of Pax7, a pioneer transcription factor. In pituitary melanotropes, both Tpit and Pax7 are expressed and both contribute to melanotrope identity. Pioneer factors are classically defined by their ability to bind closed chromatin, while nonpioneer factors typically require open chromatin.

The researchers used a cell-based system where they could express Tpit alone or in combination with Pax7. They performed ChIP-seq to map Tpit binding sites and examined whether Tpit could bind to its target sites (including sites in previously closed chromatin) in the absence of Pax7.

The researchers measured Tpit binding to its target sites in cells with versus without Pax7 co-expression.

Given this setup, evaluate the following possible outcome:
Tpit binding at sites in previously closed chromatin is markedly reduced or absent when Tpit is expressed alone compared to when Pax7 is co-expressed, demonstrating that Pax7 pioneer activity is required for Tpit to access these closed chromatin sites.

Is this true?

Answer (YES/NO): YES